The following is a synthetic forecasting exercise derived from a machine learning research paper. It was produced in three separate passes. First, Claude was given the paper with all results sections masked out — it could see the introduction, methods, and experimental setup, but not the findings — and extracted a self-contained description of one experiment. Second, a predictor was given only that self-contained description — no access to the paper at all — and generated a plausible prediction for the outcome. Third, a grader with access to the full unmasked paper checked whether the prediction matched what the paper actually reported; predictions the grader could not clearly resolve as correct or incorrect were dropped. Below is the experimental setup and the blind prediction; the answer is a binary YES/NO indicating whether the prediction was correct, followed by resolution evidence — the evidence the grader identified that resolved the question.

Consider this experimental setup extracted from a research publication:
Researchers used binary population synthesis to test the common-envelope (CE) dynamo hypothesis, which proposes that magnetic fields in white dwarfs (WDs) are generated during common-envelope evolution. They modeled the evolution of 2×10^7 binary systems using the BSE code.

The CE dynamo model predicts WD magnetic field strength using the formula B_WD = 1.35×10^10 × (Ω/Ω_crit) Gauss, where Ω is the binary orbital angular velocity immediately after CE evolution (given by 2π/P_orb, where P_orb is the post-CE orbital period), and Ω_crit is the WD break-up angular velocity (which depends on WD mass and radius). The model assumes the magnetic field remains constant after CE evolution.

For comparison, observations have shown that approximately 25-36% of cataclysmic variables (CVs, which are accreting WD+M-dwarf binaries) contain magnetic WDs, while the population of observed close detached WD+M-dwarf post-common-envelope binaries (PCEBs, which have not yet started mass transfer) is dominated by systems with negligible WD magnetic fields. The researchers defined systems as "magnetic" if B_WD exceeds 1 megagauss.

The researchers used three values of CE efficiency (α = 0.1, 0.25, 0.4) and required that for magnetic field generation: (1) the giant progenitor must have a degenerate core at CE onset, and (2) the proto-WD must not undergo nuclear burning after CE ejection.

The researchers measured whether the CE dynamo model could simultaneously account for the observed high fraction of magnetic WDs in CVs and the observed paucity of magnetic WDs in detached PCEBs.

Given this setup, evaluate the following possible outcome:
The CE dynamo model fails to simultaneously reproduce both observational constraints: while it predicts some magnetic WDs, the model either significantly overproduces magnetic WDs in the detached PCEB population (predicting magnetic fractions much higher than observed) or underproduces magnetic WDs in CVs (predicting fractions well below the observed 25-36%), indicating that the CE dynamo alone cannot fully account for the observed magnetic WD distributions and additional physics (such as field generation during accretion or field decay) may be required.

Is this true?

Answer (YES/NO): YES